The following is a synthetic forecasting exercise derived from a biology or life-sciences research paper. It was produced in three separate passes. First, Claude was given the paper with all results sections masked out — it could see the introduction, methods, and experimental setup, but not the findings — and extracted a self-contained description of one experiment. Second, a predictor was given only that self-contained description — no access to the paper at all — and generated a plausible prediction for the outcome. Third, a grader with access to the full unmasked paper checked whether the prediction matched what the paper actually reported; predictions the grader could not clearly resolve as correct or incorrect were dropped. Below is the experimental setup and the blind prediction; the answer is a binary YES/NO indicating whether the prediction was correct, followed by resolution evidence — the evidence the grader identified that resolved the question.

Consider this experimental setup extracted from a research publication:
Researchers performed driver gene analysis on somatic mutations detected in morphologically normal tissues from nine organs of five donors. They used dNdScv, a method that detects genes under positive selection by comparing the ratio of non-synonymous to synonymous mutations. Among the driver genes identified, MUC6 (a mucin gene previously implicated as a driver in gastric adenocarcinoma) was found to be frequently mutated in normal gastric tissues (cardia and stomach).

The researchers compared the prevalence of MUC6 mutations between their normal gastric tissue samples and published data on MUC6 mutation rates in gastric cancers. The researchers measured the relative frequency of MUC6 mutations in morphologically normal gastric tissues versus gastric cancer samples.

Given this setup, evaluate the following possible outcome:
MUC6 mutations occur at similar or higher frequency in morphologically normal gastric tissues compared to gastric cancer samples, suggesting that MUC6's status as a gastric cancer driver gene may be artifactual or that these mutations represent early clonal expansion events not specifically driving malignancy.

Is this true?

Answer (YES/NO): YES